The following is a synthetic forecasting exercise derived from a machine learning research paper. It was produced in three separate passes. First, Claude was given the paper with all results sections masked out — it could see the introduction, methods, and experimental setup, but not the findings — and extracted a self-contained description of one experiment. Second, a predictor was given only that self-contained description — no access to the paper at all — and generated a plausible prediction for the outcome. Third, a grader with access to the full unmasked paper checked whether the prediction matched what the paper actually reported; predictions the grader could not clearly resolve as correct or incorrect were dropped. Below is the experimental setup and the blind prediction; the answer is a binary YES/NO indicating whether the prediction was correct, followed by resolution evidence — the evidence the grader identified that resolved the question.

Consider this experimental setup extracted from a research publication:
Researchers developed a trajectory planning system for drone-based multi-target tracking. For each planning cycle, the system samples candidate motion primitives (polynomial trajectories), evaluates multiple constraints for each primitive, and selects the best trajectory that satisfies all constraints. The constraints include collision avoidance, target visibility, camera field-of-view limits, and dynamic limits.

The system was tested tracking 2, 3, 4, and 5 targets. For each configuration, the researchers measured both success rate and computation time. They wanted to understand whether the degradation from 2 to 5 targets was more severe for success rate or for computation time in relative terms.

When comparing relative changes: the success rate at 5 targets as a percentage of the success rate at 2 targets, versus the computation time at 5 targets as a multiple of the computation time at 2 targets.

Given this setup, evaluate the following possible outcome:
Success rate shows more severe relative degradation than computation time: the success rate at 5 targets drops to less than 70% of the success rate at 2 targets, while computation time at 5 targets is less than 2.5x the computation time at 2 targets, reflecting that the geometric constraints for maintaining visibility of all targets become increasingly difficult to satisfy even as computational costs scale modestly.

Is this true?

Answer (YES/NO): NO